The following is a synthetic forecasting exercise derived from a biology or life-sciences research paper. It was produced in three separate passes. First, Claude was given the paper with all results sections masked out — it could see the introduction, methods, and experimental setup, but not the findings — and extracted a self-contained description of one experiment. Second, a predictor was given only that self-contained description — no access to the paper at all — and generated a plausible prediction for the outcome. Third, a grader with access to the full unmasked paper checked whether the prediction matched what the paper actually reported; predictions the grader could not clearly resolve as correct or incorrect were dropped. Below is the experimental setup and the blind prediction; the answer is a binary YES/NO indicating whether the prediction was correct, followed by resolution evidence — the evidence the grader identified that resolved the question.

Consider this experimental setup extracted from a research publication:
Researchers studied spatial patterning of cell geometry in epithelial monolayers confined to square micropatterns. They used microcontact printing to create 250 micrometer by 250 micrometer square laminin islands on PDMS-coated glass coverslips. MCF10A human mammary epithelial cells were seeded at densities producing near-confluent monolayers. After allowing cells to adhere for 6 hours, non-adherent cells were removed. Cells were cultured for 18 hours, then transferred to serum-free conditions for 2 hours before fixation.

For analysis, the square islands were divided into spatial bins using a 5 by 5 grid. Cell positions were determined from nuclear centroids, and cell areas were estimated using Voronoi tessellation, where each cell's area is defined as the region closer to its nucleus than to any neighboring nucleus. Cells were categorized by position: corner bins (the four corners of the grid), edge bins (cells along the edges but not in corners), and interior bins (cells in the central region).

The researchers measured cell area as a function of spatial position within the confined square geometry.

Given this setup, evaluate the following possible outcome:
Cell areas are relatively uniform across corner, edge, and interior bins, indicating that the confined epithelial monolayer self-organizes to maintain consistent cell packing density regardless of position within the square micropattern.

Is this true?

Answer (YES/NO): NO